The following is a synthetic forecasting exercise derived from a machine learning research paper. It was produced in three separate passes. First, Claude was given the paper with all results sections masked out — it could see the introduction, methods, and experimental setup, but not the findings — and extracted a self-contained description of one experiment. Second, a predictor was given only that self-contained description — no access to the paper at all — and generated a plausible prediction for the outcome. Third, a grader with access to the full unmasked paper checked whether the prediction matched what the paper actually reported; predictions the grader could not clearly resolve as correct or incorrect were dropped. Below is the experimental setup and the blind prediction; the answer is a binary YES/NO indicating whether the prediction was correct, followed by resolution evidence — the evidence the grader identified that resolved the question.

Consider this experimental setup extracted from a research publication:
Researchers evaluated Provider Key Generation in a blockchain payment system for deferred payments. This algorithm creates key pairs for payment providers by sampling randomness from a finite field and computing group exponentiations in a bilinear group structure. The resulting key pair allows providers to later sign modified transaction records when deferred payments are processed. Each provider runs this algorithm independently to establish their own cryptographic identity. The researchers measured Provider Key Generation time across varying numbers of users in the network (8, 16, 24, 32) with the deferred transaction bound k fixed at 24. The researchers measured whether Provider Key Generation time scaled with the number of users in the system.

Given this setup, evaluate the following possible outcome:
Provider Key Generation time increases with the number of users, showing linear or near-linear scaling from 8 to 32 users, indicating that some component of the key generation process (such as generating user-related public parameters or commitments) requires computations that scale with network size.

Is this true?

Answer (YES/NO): NO